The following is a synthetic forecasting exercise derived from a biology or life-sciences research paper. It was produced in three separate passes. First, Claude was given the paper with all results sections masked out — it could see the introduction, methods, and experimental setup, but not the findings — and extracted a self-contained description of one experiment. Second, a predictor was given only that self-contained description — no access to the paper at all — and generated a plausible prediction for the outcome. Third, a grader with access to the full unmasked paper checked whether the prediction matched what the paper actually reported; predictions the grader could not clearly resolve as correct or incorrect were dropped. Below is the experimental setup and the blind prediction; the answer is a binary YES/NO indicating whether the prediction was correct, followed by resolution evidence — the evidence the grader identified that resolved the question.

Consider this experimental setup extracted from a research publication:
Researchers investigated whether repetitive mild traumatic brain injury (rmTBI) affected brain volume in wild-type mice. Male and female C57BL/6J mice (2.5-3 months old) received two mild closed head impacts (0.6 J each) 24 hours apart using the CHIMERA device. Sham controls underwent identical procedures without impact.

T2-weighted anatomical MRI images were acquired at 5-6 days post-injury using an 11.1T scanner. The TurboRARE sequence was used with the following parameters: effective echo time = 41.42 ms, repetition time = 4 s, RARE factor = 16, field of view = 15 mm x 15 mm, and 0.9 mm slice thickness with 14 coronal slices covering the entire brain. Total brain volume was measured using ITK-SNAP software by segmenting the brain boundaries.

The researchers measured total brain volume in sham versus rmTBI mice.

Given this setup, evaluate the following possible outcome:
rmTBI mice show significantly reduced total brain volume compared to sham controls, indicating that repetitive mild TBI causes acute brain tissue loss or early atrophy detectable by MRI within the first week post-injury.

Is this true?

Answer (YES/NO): NO